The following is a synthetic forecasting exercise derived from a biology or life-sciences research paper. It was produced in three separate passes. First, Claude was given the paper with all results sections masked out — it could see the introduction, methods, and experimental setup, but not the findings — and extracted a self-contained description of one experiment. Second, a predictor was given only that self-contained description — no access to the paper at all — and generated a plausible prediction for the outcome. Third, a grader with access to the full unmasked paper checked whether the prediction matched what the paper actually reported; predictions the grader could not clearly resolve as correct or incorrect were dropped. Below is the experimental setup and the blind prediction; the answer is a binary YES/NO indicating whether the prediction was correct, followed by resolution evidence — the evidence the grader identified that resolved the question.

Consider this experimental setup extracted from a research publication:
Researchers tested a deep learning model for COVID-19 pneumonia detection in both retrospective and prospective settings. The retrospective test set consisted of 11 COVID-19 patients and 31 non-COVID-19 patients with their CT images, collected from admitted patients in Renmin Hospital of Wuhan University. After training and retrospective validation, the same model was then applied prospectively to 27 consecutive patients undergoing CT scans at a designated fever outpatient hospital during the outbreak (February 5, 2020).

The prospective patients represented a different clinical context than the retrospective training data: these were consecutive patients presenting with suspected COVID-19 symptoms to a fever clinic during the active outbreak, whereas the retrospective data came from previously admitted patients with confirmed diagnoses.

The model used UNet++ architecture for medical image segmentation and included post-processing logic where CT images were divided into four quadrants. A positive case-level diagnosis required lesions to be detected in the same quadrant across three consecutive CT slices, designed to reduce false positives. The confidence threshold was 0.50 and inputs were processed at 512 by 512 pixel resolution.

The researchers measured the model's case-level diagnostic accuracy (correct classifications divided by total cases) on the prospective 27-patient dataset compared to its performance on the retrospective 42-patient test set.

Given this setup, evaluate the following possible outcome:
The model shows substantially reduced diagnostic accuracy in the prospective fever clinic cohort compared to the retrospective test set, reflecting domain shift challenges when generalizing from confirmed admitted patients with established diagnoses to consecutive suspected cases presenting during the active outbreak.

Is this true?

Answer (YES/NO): NO